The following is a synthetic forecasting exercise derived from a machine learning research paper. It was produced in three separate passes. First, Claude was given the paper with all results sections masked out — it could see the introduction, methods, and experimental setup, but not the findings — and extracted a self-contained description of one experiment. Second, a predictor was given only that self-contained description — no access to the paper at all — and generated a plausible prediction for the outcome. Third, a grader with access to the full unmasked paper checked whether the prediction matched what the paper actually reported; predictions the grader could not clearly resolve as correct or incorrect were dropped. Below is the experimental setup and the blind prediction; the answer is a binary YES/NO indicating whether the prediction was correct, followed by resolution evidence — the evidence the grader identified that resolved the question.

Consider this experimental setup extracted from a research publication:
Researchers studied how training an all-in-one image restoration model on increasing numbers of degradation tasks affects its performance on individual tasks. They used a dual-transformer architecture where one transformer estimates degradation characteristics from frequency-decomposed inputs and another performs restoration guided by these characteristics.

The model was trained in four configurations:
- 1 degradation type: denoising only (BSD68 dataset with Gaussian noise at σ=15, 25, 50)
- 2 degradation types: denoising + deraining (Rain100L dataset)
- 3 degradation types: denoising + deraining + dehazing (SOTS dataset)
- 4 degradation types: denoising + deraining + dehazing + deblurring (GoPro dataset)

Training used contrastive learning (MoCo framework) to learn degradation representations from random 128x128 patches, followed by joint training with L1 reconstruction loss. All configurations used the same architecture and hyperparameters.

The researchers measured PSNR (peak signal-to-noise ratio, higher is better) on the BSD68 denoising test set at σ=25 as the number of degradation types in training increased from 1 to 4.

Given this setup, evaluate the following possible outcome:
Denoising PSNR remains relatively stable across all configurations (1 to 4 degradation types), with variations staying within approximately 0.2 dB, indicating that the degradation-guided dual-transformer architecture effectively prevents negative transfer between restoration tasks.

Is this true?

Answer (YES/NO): YES